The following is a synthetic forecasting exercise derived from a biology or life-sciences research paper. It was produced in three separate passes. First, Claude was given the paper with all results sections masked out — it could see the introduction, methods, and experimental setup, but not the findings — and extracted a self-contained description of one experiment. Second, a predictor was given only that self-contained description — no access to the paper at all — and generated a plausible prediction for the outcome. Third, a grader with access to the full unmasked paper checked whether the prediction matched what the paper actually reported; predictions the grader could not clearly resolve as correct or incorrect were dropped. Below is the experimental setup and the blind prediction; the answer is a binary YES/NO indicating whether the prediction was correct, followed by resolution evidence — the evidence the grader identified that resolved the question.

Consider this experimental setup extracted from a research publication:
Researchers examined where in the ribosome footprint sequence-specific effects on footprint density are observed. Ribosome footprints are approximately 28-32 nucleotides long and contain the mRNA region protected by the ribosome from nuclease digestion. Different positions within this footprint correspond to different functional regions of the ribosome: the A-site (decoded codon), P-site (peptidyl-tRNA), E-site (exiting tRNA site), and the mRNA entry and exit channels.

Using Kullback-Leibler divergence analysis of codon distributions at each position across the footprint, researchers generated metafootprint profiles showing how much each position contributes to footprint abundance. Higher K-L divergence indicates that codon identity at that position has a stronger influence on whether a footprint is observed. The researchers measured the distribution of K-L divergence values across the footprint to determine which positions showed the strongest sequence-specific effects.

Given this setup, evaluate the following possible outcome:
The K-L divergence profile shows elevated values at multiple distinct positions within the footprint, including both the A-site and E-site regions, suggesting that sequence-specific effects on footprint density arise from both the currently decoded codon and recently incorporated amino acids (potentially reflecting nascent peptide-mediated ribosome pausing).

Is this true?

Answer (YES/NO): NO